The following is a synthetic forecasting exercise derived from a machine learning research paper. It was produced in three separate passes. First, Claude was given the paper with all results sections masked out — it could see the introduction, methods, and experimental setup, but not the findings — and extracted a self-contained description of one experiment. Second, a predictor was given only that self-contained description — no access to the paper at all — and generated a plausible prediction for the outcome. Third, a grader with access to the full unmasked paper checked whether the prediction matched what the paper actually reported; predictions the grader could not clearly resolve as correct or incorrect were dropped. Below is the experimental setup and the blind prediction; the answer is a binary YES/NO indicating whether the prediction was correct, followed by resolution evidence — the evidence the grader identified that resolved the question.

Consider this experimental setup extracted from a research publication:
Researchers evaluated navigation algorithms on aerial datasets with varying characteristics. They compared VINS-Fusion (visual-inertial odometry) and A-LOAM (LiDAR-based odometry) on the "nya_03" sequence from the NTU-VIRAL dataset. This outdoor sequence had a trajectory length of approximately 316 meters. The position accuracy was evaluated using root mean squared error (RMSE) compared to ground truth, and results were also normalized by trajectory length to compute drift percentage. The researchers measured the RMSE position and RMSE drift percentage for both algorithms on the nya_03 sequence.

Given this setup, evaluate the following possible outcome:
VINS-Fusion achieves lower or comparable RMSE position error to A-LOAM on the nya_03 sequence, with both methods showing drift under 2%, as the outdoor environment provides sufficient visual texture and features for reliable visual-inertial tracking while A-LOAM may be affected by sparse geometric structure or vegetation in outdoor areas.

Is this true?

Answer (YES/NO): NO